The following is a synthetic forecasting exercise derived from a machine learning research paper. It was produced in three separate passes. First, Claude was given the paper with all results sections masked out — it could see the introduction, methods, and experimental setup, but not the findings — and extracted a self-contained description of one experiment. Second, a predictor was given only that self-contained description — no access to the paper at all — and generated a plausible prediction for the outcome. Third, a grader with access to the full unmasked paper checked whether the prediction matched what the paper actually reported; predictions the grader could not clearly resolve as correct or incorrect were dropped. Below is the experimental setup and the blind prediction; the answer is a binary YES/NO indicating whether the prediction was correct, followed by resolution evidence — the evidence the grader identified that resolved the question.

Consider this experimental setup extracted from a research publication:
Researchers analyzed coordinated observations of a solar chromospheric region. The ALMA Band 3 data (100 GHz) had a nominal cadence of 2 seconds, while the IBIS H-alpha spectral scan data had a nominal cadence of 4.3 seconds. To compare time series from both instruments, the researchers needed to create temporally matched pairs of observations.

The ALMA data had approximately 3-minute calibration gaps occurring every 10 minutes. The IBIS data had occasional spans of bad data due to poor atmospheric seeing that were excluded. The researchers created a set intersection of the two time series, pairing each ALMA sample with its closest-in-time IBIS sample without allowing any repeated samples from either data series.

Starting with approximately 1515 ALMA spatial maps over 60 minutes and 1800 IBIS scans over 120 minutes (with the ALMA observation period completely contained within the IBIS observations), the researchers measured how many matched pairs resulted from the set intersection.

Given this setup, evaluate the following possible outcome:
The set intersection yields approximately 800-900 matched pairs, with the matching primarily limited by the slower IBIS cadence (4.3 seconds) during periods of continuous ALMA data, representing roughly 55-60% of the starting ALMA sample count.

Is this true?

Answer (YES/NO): NO